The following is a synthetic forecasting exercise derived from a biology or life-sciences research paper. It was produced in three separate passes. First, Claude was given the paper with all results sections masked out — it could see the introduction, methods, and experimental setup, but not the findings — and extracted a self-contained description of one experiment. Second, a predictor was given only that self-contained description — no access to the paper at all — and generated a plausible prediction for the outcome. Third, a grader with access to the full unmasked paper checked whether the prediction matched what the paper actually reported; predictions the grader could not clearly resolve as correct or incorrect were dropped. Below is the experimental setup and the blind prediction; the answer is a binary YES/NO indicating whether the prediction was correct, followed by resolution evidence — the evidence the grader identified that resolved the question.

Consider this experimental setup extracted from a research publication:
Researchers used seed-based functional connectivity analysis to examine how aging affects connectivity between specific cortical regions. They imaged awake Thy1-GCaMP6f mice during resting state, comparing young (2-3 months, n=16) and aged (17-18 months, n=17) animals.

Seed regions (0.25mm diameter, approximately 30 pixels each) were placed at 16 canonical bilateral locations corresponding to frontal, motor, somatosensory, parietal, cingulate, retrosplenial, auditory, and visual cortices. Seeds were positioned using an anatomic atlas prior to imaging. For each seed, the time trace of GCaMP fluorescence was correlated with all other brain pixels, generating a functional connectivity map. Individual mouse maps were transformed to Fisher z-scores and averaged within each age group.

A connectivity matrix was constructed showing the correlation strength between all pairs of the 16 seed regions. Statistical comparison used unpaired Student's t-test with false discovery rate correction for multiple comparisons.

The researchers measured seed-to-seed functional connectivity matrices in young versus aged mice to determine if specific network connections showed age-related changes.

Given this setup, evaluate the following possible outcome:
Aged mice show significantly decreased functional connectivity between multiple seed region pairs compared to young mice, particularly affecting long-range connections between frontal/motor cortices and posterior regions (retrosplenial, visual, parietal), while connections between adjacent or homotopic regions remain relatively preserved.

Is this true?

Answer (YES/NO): NO